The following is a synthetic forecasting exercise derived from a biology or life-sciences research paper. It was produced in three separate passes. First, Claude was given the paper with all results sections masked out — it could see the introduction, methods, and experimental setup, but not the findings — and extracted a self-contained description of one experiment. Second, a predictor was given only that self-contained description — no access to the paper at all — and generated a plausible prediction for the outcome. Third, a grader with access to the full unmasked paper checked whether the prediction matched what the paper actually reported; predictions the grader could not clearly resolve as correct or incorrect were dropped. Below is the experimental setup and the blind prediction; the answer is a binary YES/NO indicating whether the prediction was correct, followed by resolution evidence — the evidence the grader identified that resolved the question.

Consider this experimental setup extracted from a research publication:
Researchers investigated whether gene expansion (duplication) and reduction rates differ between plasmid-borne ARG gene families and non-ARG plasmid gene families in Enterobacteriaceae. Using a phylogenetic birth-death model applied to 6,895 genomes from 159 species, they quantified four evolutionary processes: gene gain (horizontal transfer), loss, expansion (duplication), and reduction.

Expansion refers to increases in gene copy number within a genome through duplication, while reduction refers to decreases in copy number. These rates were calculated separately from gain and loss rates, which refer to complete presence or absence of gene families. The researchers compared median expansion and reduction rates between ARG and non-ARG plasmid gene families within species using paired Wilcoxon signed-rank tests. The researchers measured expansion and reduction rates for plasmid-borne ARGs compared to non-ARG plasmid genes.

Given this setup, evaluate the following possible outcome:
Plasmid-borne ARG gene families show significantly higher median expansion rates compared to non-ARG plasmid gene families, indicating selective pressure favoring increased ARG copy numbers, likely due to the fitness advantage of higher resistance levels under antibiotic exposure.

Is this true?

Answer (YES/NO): YES